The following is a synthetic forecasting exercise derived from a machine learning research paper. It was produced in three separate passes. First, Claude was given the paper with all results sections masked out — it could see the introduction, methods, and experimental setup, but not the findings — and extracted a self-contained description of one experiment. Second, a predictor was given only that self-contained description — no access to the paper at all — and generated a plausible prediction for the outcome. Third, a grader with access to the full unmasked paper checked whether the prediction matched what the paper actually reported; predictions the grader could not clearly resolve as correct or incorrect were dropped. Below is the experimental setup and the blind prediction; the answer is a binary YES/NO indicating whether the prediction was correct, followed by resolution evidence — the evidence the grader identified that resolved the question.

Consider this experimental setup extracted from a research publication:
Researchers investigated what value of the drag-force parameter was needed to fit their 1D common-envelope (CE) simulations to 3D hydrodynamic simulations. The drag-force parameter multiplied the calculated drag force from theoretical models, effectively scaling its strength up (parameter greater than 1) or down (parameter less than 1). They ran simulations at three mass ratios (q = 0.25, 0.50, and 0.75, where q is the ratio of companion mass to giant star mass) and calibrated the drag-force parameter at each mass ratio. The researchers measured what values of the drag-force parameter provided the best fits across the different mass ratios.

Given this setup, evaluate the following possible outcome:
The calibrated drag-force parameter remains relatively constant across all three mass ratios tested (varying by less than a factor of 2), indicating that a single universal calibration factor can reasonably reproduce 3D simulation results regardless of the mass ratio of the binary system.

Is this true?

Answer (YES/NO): NO